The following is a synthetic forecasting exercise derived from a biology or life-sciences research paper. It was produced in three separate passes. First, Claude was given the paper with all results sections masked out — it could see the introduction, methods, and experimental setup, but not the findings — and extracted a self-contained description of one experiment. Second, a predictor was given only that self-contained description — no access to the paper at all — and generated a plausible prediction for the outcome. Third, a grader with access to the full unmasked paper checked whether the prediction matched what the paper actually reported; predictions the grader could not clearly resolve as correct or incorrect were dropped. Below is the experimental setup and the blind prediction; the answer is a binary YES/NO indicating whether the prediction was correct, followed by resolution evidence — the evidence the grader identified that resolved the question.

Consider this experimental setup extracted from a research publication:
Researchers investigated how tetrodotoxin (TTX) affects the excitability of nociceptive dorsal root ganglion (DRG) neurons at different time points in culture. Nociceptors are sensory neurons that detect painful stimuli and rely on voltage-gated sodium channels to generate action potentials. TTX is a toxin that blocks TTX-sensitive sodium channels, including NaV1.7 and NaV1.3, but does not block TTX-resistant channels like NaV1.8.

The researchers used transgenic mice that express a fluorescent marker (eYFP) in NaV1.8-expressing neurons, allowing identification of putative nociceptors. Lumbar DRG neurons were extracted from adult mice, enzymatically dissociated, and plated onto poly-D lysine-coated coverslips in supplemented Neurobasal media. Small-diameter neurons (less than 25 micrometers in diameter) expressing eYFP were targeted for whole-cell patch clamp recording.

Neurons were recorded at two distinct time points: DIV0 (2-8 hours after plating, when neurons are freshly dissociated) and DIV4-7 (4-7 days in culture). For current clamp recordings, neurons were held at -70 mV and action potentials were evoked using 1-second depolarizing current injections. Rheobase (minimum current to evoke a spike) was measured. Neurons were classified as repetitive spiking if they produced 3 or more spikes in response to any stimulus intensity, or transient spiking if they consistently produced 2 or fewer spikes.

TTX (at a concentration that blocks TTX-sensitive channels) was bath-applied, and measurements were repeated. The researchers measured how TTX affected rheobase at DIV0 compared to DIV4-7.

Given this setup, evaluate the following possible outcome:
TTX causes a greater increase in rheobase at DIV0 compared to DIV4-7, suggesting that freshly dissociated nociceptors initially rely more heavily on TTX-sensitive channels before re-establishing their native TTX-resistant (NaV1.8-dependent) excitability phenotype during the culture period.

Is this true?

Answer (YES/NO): NO